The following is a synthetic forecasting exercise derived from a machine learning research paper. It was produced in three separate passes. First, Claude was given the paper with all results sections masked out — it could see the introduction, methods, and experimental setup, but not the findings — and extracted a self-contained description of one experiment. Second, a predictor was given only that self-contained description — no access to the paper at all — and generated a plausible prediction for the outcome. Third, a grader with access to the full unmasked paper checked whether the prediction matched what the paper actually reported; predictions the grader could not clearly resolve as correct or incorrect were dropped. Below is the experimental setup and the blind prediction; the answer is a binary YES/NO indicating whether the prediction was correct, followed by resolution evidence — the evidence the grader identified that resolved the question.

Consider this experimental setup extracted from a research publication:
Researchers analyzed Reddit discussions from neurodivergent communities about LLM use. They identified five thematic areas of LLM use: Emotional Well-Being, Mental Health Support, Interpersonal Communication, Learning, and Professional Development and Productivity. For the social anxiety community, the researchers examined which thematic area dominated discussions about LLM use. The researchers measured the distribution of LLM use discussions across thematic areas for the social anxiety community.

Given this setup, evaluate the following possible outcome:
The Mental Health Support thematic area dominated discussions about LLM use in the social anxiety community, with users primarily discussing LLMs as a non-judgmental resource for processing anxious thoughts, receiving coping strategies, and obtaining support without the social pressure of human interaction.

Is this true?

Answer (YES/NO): NO